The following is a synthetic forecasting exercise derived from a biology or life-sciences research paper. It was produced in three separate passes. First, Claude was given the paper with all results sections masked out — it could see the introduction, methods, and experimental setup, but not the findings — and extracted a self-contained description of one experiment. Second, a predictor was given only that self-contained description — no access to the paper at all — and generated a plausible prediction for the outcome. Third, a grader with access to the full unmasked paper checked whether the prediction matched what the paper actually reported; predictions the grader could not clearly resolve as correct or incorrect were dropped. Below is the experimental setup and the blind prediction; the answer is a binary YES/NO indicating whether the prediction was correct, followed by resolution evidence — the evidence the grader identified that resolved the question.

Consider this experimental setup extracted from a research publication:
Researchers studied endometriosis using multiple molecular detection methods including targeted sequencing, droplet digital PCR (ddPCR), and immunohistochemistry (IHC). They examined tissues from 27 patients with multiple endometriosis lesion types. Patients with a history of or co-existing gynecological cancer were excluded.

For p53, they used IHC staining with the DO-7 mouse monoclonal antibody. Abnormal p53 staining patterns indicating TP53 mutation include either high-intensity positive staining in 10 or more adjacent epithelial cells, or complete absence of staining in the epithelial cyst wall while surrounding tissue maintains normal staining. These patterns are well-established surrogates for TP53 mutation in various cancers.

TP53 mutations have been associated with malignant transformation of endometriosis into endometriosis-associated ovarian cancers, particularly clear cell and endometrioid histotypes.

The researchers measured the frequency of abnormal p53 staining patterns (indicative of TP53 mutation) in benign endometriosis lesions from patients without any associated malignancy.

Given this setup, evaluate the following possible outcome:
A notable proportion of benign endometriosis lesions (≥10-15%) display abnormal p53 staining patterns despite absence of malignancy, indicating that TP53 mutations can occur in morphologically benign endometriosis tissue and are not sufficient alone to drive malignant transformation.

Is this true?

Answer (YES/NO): NO